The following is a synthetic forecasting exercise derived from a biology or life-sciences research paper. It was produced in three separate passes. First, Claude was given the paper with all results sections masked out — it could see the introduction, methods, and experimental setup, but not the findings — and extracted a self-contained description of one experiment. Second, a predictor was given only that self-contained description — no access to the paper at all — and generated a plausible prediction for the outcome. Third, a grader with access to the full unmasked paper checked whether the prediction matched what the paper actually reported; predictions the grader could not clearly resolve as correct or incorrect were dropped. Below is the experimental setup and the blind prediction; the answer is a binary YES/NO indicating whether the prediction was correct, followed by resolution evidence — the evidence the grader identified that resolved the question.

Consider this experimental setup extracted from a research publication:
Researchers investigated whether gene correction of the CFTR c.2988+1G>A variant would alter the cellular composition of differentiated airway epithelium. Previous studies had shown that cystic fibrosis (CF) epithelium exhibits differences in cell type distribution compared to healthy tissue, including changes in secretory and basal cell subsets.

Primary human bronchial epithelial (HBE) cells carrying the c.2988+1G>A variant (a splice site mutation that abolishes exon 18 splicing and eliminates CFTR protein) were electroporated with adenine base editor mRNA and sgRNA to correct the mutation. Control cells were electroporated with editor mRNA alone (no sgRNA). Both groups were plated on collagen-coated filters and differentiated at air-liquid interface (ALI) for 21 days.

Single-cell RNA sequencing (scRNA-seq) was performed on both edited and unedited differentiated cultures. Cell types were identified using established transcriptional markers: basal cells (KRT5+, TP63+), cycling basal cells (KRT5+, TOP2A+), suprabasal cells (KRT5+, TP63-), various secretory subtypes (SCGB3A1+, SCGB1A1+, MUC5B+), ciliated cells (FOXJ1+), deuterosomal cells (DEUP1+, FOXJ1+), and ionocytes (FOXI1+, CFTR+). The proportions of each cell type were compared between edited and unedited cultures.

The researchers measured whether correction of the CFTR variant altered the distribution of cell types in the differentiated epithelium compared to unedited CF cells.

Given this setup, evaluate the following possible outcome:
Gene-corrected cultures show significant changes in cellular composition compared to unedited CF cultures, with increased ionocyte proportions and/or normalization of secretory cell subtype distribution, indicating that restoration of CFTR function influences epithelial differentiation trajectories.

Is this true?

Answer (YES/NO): YES